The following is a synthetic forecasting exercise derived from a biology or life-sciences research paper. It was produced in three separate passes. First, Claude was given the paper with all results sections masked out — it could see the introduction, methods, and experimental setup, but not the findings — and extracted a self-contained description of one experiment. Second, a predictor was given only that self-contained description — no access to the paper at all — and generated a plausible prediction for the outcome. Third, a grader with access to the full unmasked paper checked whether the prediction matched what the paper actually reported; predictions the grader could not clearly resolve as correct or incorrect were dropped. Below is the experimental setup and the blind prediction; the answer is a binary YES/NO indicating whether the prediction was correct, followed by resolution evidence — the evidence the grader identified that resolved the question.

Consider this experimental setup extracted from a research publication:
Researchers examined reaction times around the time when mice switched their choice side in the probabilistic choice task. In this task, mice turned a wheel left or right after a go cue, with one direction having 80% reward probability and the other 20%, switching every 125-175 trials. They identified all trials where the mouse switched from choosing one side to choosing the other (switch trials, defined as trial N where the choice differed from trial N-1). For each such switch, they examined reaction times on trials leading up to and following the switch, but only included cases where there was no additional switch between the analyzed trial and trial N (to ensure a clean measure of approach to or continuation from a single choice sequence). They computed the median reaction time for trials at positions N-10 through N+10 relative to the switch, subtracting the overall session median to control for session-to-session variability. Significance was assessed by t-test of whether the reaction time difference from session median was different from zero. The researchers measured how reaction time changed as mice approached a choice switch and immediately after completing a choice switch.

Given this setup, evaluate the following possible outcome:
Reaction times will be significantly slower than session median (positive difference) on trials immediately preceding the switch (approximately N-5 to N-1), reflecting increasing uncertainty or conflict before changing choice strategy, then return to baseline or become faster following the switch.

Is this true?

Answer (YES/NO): NO